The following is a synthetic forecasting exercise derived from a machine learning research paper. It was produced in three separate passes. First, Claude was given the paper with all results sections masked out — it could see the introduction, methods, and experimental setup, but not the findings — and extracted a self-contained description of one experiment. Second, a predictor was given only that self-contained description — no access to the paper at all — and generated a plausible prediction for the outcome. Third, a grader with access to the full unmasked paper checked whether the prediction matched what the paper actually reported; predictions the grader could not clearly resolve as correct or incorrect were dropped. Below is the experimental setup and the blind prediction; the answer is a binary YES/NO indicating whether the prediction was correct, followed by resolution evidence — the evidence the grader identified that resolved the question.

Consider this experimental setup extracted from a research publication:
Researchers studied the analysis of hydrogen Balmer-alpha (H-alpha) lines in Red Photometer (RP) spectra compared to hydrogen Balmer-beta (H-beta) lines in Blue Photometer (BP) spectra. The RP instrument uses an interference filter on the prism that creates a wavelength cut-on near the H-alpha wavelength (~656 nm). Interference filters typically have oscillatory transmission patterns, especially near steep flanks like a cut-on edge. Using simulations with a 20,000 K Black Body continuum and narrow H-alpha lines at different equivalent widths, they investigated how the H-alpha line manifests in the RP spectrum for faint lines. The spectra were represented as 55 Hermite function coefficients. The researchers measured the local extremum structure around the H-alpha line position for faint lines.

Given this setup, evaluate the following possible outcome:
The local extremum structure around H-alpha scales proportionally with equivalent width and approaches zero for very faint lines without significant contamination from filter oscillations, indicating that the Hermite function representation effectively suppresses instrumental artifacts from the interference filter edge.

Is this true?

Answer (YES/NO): NO